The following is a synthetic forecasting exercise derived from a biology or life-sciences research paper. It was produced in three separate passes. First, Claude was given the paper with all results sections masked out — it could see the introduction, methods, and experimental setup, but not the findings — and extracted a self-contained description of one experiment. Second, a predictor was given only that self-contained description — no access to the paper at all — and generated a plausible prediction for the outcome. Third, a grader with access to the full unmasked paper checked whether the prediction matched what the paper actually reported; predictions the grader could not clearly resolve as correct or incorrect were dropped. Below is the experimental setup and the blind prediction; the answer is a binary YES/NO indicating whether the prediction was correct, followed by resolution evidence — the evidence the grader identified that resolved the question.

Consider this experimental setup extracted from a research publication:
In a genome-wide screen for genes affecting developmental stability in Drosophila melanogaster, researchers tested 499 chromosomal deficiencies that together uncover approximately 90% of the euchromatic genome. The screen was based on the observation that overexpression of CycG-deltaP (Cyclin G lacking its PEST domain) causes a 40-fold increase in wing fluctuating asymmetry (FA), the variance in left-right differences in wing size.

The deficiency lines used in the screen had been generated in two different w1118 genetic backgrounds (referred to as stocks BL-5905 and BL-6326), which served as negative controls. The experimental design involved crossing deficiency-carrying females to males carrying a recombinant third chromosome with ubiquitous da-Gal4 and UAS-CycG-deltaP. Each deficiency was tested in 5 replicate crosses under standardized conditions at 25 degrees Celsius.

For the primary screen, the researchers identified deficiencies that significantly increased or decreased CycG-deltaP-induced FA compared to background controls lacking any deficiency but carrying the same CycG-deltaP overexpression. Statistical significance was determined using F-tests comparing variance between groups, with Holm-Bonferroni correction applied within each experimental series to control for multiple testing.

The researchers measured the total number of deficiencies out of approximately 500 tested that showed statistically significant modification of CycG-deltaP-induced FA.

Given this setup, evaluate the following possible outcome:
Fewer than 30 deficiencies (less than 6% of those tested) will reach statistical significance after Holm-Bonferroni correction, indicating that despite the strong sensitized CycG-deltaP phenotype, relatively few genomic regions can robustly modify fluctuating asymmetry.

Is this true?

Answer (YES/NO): YES